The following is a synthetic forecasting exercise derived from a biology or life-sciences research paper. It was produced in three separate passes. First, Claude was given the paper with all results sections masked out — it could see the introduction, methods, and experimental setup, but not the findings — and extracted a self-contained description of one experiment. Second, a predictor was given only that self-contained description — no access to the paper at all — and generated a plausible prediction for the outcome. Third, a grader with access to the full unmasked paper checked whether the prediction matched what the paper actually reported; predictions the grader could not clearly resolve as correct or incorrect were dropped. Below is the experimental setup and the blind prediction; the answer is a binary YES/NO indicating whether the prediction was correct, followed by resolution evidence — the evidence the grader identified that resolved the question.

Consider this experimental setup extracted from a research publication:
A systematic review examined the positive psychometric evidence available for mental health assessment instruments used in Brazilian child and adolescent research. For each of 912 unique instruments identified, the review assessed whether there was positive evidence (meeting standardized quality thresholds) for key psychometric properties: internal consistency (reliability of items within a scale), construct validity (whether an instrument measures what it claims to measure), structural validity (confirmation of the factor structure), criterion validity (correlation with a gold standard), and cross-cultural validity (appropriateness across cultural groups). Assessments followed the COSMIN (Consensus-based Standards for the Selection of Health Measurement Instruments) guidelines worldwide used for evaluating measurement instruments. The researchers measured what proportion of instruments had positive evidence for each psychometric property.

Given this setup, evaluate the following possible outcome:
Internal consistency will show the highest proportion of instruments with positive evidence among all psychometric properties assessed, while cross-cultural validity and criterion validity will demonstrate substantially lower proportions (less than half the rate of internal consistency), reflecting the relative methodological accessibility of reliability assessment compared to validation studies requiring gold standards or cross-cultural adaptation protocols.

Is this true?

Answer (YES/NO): YES